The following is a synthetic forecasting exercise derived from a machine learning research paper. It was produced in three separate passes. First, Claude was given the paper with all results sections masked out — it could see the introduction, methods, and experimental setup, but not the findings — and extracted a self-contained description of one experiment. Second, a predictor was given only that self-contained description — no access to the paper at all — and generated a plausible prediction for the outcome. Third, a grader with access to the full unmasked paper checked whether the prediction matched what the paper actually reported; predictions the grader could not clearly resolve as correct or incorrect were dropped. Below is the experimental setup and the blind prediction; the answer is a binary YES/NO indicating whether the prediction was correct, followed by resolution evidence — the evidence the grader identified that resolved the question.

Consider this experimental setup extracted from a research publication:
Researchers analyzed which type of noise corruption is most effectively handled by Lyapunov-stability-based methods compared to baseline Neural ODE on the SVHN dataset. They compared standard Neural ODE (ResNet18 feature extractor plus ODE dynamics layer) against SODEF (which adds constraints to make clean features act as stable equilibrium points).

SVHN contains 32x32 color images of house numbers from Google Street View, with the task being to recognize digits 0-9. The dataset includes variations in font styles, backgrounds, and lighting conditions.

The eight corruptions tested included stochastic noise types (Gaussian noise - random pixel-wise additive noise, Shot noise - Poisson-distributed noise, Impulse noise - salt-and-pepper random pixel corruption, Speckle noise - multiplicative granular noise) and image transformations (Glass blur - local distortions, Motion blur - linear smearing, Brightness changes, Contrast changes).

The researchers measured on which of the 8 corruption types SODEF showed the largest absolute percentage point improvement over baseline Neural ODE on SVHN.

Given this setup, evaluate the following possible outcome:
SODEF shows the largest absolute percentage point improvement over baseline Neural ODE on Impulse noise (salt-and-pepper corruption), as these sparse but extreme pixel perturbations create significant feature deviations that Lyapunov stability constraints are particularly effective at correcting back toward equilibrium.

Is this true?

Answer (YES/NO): YES